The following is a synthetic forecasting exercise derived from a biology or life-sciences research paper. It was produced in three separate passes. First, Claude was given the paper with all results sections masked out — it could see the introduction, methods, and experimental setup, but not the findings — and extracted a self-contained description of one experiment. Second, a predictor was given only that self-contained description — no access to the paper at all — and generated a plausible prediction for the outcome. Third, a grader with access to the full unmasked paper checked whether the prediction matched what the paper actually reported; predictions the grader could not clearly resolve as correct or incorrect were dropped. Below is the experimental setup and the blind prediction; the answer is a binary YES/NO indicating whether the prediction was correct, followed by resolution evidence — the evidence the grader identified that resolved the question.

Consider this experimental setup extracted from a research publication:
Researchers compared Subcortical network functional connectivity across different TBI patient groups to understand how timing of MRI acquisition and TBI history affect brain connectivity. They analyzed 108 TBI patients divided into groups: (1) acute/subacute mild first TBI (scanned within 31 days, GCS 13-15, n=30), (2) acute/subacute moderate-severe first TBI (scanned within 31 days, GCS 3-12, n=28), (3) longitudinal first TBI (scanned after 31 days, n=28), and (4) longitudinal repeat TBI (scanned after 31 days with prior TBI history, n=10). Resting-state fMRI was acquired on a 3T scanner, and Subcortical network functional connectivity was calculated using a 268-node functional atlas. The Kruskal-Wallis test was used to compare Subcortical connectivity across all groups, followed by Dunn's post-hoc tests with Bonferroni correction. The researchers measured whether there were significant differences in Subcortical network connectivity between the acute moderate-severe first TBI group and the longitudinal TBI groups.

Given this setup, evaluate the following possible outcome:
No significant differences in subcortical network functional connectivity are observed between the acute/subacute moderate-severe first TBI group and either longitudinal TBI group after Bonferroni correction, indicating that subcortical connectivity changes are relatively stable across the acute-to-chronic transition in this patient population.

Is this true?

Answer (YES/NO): NO